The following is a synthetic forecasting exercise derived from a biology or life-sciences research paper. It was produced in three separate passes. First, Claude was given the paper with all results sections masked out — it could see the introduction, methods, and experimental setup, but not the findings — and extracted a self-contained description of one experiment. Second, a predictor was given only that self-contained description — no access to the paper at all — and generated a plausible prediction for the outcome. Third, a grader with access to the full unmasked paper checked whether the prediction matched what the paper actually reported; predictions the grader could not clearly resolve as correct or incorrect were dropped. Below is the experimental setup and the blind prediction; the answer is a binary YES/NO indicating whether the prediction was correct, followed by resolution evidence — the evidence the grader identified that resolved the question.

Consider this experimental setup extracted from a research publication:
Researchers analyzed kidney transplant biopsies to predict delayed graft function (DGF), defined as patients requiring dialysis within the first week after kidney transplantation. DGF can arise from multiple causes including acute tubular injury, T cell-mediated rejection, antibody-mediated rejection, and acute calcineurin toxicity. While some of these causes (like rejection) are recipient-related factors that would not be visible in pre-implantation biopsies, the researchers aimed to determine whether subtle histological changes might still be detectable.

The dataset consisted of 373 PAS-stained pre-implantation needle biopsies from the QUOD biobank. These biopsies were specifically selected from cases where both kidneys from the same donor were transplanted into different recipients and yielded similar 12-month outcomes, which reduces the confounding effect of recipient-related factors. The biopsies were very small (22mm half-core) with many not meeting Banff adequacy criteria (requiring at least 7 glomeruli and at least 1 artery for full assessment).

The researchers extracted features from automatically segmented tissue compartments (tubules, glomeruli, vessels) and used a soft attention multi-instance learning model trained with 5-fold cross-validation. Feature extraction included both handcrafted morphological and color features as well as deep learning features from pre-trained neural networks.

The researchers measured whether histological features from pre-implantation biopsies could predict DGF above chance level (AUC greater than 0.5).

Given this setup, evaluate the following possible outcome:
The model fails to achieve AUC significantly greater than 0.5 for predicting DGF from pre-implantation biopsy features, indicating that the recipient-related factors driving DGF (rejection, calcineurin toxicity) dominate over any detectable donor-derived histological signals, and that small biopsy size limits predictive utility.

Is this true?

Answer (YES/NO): NO